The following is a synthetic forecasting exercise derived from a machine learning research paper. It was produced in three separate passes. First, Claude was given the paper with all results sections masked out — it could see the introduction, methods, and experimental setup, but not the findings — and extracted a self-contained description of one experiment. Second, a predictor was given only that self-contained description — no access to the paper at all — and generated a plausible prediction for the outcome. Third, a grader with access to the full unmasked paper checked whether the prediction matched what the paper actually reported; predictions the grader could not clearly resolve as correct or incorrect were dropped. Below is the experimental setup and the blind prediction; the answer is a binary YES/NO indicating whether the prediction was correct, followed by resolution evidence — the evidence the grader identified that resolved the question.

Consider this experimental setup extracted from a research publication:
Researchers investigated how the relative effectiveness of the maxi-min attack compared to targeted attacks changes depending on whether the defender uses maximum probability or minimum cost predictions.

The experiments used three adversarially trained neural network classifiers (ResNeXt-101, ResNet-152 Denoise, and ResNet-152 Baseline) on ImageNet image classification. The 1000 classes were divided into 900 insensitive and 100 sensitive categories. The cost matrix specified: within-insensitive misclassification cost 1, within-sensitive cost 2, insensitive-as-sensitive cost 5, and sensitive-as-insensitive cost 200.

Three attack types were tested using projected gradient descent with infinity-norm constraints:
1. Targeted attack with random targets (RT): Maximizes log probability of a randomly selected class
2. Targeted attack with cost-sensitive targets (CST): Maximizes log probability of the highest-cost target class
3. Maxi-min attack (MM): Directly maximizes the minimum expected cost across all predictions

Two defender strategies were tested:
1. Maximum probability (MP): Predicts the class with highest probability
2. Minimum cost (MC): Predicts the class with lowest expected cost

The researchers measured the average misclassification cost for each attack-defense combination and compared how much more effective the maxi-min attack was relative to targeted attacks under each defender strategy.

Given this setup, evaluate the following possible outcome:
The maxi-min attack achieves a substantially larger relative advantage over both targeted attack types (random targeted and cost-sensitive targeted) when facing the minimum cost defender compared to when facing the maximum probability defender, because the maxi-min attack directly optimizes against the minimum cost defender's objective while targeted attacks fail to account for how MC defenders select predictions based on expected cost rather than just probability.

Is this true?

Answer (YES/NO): NO